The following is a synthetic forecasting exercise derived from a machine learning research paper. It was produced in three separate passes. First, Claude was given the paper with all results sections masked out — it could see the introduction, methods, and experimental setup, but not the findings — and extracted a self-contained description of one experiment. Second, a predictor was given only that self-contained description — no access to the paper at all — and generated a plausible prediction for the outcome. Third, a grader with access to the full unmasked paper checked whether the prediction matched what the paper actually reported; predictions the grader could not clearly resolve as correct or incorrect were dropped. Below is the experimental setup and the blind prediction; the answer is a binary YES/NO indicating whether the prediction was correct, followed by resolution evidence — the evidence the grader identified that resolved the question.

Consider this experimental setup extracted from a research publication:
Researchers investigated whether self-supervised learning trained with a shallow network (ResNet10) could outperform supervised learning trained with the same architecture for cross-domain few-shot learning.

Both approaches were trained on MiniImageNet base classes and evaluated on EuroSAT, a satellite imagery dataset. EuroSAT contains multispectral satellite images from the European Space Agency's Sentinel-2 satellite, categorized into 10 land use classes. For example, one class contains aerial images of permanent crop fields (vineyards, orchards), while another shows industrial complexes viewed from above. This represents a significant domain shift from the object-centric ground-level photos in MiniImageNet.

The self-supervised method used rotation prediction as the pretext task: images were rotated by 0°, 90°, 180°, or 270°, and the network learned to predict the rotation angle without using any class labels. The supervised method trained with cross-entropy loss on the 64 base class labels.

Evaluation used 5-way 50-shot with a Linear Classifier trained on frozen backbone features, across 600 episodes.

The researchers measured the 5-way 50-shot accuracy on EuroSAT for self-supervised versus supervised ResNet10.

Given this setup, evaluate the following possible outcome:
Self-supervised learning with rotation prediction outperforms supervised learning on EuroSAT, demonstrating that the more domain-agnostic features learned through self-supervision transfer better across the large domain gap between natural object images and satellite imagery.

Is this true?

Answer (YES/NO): YES